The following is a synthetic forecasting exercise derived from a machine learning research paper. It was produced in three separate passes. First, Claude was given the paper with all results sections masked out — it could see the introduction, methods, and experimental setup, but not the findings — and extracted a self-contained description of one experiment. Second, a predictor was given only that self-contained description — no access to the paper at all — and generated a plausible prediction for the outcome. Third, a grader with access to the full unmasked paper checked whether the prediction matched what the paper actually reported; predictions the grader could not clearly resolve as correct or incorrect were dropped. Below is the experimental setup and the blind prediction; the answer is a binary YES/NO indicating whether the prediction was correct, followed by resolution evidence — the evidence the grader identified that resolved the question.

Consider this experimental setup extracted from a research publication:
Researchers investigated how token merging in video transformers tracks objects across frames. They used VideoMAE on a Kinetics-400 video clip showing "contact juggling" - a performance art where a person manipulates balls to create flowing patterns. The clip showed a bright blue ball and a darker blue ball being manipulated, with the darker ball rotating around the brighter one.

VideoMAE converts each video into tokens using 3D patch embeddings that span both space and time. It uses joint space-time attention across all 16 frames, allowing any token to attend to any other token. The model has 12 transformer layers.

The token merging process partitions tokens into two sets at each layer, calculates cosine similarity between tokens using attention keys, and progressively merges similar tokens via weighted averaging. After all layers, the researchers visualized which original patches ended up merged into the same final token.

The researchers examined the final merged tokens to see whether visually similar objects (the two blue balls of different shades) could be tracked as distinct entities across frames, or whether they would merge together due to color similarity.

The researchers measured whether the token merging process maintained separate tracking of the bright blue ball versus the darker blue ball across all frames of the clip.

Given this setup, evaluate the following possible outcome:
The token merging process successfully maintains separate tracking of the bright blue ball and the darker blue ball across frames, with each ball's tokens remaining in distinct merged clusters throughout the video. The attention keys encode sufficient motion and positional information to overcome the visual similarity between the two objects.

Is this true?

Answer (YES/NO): NO